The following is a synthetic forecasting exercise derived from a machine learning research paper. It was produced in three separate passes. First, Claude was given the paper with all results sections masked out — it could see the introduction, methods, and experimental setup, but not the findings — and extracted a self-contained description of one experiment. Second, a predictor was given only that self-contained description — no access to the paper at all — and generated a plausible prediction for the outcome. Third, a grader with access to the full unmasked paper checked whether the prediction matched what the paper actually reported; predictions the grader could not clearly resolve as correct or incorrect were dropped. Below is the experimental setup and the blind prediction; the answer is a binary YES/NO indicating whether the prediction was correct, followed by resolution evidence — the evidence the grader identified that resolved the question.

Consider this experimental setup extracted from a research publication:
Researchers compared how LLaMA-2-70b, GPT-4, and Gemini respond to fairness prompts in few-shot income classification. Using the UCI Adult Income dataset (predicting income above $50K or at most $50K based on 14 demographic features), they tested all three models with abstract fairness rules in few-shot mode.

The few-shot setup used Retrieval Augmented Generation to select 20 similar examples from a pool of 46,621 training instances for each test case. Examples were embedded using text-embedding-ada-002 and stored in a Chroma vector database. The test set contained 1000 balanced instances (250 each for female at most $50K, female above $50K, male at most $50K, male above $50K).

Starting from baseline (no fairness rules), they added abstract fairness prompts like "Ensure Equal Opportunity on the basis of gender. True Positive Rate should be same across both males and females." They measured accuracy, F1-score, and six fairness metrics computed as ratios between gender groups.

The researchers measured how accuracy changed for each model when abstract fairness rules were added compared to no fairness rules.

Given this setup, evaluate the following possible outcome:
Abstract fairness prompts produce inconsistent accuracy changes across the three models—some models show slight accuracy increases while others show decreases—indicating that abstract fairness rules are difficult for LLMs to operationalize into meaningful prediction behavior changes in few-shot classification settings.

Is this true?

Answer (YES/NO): NO